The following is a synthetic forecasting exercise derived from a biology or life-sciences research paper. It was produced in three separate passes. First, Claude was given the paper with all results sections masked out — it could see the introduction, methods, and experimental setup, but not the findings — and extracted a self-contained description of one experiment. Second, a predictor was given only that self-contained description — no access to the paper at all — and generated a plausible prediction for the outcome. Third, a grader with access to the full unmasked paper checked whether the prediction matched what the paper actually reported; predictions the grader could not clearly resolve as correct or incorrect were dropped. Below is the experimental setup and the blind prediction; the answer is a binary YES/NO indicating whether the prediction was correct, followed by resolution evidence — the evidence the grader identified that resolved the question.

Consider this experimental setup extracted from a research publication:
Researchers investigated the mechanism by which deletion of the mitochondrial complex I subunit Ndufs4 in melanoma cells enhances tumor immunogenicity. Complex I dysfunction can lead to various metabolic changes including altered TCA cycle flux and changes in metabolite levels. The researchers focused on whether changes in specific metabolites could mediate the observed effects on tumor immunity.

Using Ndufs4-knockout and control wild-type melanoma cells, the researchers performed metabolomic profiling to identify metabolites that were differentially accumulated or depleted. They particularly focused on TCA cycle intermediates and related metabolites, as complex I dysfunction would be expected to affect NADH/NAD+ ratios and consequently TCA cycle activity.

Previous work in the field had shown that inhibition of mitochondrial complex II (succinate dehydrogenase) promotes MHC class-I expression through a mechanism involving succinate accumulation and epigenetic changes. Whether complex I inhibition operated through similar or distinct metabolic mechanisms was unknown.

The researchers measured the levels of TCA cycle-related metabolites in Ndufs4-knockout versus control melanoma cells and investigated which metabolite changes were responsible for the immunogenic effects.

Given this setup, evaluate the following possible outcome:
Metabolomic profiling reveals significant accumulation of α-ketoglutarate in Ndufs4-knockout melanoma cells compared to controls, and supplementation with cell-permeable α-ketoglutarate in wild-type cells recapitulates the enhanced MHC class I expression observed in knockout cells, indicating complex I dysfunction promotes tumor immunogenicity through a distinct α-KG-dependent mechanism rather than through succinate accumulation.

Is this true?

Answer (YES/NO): NO